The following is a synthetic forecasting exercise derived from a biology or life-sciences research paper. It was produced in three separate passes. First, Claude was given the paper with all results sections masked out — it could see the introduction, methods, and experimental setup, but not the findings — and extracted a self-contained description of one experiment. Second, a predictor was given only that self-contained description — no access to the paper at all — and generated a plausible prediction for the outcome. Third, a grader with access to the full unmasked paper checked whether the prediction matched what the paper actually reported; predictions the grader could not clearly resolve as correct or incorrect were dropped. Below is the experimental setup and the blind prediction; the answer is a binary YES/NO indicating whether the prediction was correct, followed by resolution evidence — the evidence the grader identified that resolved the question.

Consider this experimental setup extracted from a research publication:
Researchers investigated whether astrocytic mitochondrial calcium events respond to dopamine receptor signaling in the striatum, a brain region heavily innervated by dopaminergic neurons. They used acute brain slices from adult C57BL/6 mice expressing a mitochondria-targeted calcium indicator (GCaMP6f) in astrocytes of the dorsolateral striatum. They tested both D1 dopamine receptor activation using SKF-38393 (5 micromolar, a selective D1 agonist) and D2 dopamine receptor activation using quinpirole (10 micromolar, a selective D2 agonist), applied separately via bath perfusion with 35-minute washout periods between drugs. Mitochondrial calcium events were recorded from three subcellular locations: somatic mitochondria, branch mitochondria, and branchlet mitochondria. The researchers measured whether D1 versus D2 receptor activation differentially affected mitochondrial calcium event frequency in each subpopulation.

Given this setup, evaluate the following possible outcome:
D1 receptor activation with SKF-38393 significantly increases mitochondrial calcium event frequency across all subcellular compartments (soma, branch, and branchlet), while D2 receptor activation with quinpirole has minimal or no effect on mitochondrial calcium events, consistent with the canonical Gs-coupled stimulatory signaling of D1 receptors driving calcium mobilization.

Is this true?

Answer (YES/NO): NO